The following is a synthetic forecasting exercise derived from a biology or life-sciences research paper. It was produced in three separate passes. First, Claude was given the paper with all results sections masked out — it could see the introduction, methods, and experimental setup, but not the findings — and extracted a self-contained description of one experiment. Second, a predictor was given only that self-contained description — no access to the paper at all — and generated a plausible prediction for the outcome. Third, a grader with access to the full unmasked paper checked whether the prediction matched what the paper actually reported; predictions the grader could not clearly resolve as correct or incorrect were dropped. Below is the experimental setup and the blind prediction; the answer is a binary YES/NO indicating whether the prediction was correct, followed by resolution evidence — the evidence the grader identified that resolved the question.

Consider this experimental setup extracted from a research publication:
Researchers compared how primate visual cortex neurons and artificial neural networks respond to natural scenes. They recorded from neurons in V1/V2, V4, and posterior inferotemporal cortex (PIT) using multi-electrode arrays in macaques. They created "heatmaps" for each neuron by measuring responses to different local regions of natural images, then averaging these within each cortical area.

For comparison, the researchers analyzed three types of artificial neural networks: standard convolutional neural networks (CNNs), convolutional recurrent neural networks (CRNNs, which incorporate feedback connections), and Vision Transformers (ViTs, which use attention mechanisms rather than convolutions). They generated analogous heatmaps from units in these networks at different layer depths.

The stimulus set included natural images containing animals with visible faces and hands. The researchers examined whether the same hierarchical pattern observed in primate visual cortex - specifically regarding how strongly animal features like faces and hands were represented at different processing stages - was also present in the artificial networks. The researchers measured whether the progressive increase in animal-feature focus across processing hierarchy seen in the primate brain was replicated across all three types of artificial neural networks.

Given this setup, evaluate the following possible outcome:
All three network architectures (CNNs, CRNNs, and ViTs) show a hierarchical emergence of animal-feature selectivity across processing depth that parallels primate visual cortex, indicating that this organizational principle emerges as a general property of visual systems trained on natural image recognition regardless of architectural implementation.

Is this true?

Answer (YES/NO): NO